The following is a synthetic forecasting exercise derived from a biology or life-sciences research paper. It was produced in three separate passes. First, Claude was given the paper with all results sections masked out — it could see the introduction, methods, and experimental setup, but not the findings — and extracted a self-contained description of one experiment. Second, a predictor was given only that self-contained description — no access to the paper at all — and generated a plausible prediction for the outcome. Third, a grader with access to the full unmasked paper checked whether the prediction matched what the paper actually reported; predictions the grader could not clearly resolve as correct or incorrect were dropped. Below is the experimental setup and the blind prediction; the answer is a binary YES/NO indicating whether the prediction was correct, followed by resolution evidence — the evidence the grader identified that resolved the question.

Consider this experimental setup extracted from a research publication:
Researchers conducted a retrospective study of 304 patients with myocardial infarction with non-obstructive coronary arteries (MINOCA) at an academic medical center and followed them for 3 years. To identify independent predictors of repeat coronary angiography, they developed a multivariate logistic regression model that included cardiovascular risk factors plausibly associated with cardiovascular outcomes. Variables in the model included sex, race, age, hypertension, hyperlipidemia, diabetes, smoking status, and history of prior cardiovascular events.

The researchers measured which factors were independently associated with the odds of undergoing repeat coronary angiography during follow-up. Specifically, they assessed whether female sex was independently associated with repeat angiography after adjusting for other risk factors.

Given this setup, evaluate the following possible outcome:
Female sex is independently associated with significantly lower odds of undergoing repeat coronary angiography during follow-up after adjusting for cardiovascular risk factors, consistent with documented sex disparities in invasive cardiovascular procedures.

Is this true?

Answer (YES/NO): YES